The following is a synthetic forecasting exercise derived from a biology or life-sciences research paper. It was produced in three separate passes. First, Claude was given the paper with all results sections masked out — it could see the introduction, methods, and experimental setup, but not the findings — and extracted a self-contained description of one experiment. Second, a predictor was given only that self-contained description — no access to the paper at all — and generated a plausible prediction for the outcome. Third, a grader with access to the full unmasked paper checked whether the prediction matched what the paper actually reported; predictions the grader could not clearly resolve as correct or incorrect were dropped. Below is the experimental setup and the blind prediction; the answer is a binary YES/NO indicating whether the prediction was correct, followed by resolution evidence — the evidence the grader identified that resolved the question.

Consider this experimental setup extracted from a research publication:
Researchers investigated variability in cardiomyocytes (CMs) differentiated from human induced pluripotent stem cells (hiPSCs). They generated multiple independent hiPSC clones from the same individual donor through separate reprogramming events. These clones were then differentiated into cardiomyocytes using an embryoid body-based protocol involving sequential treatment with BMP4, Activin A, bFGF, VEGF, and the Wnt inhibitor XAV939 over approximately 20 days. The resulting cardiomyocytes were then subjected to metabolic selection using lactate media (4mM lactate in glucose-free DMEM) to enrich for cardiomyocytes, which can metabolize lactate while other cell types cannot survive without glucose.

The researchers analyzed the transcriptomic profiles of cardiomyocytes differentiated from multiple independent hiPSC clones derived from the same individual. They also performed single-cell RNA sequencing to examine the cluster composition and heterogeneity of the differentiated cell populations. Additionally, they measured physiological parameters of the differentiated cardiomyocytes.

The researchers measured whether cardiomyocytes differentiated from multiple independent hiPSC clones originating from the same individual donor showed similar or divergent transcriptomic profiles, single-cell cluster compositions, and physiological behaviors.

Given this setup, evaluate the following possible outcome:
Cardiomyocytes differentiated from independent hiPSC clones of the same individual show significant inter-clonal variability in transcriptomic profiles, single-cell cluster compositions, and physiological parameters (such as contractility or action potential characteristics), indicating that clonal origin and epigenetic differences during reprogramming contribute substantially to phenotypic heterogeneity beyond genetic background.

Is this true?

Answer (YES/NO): NO